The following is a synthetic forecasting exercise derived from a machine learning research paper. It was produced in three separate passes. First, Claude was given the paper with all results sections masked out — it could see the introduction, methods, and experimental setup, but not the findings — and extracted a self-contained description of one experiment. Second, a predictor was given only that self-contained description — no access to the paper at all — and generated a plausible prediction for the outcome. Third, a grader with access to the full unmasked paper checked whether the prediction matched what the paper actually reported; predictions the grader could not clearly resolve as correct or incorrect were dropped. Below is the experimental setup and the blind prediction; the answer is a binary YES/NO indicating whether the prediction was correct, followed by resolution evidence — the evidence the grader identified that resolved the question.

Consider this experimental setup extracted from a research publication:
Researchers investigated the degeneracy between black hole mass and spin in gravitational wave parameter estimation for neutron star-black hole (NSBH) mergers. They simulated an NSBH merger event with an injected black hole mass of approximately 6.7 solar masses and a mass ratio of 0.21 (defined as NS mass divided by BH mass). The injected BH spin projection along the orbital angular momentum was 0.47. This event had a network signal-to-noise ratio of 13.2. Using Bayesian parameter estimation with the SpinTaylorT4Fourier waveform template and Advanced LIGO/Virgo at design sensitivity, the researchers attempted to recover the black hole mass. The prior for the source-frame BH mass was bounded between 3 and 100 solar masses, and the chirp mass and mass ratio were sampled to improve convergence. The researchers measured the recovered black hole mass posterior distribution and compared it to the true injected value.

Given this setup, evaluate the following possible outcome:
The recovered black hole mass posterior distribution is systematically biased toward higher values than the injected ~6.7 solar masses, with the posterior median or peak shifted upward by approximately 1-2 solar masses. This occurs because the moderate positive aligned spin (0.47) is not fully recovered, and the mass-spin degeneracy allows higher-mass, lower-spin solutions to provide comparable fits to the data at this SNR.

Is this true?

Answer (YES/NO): NO